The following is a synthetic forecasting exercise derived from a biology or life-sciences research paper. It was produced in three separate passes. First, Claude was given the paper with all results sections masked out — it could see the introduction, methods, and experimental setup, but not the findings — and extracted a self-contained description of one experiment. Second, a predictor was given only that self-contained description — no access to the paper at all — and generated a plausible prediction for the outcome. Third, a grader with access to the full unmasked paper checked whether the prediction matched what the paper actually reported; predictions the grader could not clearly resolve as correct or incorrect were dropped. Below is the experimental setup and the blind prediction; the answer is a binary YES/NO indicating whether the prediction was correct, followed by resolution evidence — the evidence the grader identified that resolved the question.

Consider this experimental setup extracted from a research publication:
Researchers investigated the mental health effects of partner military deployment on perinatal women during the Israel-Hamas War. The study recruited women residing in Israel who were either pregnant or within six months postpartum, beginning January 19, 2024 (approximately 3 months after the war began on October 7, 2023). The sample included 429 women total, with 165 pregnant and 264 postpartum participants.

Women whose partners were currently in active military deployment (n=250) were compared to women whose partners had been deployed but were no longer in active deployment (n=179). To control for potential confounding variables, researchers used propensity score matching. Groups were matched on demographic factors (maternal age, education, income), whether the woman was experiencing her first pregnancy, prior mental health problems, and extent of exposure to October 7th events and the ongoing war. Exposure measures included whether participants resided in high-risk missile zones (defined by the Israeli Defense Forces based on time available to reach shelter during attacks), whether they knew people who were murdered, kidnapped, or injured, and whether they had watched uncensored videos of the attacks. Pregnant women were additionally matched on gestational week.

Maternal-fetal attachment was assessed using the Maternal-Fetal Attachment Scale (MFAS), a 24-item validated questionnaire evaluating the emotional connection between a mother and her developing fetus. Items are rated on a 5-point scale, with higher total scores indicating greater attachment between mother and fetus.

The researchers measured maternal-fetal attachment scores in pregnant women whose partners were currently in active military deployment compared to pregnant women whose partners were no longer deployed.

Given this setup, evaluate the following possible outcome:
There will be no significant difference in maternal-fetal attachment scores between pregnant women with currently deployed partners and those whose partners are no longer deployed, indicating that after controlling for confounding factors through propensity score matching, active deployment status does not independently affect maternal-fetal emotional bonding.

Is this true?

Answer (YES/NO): YES